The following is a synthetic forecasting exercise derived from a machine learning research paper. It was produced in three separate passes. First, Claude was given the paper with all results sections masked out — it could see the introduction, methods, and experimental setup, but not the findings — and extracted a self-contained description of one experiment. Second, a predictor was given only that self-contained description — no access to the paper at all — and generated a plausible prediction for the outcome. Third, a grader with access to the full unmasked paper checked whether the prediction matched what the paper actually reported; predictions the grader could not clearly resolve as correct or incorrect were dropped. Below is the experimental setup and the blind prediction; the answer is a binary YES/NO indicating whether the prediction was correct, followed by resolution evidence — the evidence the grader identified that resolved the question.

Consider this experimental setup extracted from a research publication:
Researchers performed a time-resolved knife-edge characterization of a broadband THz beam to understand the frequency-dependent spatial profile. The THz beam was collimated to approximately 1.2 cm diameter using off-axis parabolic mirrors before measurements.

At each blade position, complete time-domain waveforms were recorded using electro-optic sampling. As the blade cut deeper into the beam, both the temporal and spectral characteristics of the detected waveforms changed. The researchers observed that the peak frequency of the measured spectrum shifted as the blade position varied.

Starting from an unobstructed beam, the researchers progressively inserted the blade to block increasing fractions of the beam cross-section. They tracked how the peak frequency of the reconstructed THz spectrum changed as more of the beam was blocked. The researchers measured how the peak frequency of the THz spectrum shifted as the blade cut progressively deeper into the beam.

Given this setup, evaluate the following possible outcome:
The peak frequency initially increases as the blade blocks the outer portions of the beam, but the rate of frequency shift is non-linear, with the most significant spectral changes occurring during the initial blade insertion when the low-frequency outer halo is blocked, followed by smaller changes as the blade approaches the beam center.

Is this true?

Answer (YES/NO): NO